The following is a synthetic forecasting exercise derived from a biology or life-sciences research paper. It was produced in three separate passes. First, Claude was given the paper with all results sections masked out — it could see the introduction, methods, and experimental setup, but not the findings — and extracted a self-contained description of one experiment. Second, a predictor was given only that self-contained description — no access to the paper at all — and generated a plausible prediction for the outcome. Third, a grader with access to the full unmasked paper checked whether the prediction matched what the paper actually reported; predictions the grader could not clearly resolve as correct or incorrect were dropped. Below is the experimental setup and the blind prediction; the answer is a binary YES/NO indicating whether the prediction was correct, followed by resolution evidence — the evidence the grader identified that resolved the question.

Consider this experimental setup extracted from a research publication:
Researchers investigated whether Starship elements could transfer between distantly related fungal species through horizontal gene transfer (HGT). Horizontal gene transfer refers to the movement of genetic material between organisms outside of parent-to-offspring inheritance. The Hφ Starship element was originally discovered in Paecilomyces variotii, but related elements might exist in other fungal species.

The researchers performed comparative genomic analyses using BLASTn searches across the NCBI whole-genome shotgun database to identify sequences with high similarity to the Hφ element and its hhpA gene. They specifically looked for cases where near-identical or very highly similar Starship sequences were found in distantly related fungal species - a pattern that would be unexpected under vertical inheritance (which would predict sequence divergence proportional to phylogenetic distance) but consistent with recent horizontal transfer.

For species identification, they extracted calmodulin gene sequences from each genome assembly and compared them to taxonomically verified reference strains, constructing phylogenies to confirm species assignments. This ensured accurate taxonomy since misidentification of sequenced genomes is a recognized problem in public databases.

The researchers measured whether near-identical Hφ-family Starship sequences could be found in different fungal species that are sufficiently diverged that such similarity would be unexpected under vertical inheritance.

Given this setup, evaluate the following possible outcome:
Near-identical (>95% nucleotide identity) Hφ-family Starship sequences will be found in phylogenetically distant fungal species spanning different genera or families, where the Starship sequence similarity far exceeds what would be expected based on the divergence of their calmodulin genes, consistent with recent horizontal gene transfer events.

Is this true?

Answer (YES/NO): YES